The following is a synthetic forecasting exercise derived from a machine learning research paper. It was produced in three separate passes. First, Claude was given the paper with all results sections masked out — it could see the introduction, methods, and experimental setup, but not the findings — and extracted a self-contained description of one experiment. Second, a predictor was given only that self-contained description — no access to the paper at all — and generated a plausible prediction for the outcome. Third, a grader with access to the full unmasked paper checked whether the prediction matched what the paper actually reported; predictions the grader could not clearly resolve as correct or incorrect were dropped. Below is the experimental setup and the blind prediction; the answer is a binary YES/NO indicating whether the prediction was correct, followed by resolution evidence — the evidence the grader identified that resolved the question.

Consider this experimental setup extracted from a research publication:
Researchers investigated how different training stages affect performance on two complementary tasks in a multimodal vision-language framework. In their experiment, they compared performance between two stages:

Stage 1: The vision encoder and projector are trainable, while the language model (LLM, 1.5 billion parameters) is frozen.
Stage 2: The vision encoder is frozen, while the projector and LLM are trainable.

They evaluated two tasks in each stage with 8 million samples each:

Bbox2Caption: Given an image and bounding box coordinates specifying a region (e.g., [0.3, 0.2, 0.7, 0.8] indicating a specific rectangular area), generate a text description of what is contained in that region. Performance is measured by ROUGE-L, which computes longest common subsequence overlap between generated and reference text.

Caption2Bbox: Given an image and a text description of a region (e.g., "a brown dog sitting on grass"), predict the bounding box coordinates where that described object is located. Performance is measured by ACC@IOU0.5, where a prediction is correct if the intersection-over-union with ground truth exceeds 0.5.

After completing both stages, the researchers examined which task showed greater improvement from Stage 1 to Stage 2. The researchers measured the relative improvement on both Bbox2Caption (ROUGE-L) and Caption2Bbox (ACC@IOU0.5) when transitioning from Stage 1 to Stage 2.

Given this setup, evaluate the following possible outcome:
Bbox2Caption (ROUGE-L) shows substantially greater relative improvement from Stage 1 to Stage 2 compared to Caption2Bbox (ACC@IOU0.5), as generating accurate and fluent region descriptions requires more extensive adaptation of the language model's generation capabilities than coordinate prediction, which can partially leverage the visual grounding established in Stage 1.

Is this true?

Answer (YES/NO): NO